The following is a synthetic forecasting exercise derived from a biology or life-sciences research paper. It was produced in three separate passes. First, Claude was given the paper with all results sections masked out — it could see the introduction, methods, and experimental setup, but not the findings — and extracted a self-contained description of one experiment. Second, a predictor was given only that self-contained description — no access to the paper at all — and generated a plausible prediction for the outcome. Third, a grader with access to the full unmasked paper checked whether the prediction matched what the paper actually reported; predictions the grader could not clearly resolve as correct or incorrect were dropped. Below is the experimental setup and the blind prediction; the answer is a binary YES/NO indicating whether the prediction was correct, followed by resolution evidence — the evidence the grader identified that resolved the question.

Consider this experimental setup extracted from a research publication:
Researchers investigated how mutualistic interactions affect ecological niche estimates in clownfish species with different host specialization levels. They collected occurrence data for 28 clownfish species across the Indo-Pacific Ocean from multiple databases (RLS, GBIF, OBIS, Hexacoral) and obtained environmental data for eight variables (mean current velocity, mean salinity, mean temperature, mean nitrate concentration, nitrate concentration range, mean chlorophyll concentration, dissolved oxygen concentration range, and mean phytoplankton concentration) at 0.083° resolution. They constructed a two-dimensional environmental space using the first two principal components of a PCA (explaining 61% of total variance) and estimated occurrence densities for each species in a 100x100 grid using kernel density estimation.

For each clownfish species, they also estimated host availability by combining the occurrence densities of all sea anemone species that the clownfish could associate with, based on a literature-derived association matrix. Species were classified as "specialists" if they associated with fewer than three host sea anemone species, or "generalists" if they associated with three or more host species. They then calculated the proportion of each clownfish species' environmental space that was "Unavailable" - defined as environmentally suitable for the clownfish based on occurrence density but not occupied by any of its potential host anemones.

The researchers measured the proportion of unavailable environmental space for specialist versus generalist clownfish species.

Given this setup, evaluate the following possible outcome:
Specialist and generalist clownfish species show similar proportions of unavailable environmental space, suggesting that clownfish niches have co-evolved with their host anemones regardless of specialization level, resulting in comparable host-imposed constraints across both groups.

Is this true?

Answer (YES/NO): NO